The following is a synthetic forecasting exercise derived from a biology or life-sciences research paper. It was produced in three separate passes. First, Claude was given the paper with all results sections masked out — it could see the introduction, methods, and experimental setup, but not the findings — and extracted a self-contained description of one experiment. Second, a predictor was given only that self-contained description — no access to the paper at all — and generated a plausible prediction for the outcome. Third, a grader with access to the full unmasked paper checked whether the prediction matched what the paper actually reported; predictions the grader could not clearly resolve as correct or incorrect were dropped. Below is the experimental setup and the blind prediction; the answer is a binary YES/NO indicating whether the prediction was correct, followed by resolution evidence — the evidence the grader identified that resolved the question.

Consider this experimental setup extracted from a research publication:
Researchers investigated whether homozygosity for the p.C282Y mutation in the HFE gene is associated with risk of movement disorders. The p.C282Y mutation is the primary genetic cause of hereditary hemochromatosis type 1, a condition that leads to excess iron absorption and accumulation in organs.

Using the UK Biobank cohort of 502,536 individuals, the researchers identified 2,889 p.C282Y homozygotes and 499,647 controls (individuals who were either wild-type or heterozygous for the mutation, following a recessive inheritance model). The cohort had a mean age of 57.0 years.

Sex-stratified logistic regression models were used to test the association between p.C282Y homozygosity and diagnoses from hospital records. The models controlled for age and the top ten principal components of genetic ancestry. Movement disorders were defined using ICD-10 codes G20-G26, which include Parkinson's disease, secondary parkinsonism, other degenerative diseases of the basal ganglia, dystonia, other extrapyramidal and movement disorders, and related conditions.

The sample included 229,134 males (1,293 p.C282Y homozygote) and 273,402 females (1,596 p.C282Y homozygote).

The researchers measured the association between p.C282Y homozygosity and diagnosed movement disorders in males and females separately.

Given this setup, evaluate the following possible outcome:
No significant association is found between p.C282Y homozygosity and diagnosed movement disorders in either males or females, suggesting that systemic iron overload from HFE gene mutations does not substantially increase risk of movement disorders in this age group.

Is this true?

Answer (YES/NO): NO